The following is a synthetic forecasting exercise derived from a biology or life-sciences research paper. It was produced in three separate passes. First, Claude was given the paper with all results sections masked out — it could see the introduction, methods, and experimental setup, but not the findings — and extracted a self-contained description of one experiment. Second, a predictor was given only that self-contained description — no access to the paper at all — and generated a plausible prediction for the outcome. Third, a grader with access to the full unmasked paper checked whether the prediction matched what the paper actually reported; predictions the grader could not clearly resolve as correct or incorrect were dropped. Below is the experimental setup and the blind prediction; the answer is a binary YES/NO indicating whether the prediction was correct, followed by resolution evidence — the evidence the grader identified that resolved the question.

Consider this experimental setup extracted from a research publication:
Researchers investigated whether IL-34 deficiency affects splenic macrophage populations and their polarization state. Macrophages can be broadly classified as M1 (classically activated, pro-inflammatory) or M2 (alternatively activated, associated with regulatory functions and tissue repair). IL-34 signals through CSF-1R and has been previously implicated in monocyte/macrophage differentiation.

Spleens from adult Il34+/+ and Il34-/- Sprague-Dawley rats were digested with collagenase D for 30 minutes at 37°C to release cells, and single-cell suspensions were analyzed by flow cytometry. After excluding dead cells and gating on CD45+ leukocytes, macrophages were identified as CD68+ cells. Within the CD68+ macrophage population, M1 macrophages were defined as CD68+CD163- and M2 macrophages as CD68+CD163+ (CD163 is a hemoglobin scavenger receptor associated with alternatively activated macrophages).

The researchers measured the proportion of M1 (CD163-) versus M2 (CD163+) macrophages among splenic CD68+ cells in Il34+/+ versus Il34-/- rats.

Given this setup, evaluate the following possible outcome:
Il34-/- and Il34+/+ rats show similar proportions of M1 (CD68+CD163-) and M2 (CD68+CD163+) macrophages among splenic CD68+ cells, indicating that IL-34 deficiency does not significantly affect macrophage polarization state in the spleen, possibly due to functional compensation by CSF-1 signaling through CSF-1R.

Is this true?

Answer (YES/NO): YES